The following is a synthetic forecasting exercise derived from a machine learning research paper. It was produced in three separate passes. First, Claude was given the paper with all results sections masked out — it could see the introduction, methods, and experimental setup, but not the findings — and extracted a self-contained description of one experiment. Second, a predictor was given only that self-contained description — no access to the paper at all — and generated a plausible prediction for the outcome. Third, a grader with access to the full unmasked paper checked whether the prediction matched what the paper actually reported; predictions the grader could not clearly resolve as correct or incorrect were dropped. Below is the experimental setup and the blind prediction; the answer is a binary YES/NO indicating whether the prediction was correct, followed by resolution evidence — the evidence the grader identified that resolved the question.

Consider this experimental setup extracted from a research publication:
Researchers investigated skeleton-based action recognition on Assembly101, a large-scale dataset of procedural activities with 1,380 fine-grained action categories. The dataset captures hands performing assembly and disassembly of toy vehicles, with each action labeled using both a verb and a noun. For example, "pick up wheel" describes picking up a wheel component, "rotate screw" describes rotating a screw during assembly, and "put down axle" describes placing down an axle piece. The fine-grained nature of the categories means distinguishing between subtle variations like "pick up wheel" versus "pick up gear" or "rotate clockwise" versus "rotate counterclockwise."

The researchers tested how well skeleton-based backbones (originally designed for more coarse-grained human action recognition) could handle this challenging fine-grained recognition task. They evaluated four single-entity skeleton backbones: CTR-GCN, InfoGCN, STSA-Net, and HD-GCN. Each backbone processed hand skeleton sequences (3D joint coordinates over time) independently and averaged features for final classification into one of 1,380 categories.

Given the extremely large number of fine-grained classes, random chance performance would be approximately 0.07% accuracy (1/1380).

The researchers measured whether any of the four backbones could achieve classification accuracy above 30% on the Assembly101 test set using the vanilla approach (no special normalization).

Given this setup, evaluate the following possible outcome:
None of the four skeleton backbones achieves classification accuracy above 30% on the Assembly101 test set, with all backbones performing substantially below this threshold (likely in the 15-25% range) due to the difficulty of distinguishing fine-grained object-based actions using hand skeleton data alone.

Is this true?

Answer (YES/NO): NO